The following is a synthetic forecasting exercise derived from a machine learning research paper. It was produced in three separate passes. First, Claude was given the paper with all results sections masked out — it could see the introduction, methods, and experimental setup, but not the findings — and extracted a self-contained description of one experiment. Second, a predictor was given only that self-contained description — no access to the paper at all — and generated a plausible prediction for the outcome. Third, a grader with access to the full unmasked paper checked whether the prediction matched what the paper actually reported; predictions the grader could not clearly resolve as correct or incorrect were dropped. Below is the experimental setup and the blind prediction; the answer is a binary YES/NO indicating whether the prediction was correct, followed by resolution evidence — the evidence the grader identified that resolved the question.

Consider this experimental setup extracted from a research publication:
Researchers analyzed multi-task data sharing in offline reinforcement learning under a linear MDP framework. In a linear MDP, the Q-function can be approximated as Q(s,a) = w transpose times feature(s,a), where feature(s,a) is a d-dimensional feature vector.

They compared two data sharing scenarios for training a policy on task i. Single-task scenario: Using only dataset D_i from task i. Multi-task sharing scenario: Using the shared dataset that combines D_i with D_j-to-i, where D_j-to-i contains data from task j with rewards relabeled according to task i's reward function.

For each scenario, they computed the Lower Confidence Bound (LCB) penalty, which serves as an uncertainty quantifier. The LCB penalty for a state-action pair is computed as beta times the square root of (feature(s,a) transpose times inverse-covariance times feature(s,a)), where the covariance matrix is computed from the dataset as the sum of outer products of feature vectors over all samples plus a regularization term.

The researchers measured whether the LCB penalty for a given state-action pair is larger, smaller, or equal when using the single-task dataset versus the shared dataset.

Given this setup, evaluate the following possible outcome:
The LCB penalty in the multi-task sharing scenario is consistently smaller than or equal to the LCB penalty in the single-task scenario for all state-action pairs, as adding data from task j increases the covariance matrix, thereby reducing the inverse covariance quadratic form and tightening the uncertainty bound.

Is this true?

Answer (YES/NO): YES